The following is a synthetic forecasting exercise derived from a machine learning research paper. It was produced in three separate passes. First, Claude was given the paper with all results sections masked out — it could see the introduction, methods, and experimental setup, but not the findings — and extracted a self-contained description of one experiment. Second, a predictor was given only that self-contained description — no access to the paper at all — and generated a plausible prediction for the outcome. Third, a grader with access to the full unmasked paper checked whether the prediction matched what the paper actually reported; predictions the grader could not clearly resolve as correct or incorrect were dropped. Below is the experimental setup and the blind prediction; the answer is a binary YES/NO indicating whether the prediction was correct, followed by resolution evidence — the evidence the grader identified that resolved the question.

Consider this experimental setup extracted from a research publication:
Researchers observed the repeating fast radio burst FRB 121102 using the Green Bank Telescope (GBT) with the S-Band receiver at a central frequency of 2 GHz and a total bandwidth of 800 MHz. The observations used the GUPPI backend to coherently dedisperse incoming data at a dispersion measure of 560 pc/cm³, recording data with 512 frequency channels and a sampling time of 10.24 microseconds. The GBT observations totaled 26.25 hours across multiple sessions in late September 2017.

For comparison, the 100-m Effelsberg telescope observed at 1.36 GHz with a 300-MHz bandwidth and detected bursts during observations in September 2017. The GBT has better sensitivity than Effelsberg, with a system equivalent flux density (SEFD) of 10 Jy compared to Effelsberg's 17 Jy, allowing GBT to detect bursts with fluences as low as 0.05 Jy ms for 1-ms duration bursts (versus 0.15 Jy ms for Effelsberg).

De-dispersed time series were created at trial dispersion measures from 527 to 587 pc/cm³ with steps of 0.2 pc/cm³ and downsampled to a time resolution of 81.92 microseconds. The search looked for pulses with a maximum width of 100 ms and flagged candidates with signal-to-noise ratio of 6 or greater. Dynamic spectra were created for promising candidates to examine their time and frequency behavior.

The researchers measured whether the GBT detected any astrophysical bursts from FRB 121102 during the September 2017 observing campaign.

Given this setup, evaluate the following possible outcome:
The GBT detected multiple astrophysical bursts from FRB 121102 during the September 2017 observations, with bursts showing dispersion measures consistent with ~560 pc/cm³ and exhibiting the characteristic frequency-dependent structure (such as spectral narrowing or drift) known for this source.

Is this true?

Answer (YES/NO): NO